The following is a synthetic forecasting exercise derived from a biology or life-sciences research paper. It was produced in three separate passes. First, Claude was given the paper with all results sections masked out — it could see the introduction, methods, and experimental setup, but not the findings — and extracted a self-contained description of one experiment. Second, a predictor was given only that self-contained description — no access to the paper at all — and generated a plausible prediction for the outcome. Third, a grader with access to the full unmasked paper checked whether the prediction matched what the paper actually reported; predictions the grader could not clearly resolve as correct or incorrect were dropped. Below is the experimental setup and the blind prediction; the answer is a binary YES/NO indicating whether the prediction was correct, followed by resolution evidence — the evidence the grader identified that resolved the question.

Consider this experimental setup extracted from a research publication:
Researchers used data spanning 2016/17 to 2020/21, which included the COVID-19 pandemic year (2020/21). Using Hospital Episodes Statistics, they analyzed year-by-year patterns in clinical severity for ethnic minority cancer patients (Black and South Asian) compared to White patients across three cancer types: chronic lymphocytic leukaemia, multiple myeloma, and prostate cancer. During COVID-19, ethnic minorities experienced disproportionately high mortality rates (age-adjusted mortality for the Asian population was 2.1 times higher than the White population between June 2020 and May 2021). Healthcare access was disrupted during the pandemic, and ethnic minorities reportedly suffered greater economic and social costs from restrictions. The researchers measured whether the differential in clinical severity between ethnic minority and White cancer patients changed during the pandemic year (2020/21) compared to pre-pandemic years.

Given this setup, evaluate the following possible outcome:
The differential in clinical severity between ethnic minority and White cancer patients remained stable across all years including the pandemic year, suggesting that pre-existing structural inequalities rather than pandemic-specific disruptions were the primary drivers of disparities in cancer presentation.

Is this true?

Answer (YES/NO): YES